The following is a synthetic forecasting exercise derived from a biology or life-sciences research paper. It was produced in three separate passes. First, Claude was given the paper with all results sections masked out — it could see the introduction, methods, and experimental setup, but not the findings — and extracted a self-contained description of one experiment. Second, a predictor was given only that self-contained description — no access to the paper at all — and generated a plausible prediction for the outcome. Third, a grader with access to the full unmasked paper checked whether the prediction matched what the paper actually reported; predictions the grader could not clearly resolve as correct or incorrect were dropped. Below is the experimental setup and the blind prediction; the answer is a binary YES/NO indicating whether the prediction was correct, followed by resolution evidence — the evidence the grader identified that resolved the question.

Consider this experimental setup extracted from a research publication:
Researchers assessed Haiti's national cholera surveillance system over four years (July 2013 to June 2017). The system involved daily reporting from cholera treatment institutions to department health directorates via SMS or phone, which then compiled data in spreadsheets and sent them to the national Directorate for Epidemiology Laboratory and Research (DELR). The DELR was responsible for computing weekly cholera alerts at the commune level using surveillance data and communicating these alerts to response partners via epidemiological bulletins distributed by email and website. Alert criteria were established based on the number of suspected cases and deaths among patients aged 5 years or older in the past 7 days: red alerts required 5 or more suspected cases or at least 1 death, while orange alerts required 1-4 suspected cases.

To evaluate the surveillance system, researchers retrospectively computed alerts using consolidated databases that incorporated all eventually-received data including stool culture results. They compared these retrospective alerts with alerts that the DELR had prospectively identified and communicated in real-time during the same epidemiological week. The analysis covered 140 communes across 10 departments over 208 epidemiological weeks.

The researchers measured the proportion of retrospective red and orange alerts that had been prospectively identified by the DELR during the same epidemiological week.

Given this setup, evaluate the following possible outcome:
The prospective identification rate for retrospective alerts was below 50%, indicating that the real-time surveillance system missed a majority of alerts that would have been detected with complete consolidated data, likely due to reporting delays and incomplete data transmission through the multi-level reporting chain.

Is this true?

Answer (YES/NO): YES